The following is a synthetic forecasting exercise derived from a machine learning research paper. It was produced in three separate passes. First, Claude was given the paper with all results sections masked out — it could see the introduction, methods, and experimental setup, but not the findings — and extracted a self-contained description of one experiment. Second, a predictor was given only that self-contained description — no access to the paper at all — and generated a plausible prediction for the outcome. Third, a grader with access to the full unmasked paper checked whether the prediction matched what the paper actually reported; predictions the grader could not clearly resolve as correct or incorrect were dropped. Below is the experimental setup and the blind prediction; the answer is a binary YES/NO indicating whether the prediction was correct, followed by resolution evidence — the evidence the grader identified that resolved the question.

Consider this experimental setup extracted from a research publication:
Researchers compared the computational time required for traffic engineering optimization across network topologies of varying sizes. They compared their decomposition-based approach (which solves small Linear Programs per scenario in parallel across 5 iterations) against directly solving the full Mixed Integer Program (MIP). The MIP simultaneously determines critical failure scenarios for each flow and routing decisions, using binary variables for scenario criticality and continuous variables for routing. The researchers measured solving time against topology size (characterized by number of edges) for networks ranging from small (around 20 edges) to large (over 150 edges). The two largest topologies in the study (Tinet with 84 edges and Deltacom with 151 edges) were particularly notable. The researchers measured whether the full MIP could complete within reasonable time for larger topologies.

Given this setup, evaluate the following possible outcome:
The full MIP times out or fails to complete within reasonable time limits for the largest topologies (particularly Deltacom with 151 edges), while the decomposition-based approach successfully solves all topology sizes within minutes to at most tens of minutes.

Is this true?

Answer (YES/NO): YES